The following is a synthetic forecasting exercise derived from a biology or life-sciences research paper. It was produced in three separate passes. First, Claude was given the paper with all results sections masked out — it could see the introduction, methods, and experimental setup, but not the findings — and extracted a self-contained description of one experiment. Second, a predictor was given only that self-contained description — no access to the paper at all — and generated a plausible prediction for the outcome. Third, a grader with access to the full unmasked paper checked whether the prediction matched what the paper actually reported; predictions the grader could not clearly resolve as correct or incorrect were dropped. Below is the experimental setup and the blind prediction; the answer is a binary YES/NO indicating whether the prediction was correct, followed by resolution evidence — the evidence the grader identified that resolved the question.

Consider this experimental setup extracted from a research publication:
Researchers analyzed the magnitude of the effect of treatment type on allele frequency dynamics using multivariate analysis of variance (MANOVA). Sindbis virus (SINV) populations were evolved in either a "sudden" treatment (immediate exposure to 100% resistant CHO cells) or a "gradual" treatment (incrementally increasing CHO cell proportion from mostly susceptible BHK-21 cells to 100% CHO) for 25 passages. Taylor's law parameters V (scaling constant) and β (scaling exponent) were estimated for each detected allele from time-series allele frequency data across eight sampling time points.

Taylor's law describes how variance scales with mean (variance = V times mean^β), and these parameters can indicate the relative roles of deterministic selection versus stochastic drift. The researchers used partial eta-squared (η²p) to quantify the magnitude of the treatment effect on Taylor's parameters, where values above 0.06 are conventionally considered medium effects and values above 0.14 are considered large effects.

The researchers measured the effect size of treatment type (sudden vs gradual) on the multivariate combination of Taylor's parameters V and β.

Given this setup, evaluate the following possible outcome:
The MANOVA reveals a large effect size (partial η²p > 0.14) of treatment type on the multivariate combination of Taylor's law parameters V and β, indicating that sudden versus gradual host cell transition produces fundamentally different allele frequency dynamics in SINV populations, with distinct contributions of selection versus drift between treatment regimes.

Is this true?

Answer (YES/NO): NO